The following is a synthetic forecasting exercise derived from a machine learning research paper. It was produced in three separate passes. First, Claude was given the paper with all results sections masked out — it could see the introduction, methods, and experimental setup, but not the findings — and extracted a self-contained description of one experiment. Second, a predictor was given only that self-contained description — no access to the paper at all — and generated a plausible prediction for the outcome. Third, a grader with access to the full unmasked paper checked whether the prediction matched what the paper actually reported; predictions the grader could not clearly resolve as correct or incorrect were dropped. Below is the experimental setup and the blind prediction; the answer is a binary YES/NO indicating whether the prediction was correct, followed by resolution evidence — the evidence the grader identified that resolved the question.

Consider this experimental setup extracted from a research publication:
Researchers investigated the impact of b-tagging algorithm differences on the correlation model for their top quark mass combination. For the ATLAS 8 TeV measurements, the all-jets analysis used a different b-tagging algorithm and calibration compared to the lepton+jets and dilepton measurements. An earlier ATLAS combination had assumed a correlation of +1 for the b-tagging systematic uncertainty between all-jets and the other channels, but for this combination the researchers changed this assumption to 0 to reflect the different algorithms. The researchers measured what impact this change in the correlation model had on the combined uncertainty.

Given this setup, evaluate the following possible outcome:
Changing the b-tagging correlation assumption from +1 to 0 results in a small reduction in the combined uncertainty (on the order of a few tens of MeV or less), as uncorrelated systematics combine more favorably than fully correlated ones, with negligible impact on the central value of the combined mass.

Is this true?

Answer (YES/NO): NO